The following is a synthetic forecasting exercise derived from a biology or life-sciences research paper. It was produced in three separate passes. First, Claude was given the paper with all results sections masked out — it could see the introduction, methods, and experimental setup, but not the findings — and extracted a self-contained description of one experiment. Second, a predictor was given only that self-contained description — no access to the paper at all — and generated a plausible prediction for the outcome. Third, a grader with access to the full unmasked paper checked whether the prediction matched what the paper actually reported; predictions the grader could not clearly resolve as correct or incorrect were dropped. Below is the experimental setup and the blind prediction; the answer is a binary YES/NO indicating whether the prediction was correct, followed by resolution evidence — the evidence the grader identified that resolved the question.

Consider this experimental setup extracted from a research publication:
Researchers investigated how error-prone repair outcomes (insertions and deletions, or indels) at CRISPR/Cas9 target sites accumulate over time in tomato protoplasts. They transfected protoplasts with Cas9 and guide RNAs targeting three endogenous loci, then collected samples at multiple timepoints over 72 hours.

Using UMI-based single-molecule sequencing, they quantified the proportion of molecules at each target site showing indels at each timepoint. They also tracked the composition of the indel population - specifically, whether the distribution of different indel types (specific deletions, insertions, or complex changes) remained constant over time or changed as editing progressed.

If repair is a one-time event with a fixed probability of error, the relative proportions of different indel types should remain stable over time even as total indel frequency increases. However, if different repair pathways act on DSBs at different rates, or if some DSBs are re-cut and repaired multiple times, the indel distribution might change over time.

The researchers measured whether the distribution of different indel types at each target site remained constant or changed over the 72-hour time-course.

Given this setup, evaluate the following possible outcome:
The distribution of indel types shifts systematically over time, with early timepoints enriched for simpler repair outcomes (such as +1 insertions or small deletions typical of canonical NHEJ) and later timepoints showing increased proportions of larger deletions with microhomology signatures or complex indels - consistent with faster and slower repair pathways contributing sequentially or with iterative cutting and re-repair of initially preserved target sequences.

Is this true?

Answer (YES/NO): YES